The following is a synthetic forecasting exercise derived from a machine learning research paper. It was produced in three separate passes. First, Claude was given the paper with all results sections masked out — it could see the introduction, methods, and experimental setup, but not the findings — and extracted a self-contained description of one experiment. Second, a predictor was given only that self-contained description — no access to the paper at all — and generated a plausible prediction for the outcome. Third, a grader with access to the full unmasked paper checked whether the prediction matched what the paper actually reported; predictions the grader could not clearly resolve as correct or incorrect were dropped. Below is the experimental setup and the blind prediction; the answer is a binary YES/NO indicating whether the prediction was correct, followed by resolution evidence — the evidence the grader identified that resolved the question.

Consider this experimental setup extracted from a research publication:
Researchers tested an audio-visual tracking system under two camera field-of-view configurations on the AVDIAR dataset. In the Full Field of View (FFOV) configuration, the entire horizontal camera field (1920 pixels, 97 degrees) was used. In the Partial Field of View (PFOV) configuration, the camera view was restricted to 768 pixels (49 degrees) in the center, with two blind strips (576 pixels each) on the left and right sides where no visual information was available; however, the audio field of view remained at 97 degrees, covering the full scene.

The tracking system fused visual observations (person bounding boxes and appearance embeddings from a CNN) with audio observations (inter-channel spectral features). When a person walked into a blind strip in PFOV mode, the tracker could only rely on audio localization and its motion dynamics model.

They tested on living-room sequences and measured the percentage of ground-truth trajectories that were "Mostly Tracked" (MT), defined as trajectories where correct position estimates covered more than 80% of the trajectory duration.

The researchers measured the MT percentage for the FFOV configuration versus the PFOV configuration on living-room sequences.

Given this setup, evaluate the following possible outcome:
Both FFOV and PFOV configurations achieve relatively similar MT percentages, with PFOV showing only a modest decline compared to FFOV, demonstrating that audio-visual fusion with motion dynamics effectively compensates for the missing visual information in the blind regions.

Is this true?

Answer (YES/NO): NO